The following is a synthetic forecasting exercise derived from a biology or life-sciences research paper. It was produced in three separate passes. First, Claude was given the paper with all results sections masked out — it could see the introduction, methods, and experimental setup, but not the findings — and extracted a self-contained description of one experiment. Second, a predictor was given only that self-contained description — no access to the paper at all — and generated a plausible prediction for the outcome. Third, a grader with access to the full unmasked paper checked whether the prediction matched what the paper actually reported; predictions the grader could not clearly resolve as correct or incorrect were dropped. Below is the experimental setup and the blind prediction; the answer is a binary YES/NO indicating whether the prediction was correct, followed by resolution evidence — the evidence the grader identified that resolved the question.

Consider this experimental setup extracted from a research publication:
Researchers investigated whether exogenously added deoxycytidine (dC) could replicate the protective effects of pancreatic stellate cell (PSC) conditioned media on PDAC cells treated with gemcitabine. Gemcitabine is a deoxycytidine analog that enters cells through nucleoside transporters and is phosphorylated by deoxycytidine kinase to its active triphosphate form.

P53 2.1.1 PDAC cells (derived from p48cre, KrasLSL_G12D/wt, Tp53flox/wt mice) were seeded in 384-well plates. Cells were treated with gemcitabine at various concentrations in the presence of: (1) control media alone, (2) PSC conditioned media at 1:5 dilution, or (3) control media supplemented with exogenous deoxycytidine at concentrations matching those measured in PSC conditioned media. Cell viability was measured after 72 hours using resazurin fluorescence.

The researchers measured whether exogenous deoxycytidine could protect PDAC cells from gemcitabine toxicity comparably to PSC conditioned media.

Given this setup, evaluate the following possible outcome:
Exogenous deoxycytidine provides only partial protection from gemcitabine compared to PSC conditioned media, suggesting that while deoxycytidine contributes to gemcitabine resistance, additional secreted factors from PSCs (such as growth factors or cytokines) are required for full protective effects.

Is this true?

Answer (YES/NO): NO